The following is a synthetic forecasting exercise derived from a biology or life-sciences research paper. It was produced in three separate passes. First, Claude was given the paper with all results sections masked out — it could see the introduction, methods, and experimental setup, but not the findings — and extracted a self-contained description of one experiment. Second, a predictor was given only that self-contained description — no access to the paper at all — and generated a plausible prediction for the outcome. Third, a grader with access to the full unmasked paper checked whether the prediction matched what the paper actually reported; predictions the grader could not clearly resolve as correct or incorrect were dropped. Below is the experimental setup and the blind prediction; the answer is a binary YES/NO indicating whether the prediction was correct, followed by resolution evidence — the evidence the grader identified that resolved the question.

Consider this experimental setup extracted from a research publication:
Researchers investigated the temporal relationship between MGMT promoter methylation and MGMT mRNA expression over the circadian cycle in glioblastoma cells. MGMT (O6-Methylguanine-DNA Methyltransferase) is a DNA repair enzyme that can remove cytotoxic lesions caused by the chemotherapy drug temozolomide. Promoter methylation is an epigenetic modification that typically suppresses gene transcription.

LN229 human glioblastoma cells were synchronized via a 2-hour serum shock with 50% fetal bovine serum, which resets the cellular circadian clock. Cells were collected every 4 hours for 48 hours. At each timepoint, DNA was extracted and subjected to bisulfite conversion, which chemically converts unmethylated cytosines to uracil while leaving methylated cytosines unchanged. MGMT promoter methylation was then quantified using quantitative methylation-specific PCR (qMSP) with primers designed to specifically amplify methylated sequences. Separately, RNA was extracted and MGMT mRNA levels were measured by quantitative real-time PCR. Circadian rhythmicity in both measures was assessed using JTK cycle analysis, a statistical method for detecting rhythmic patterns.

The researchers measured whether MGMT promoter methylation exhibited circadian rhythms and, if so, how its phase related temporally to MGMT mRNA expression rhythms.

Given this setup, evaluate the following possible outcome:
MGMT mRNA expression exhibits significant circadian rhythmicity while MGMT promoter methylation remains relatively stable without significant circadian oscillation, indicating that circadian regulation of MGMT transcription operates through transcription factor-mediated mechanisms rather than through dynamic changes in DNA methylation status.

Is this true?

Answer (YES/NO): NO